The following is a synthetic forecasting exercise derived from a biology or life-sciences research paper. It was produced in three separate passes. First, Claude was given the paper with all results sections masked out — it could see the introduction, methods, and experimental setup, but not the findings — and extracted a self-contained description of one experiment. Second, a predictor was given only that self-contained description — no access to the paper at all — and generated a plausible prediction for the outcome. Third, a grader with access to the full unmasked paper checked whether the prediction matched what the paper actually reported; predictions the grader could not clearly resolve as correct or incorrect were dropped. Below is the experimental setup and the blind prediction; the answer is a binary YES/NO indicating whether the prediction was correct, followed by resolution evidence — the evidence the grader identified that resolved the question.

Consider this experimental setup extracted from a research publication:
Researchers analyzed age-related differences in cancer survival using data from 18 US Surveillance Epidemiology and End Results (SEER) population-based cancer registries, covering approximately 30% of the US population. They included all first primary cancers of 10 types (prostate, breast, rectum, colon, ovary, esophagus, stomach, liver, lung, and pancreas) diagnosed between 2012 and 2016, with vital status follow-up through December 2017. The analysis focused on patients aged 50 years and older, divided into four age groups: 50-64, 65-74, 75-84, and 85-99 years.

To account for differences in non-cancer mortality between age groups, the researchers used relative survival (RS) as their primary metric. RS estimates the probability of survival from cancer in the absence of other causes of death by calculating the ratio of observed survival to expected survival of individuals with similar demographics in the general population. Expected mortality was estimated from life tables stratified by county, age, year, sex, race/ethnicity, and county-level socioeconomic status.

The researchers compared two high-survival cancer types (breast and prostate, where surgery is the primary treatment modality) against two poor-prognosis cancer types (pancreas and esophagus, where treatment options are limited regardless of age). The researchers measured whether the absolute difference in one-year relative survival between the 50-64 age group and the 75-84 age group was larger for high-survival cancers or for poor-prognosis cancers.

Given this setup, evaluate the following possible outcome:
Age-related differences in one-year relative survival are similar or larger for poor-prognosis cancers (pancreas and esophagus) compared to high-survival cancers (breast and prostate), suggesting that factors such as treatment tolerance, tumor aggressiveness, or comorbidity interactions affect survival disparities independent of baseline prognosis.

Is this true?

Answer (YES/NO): YES